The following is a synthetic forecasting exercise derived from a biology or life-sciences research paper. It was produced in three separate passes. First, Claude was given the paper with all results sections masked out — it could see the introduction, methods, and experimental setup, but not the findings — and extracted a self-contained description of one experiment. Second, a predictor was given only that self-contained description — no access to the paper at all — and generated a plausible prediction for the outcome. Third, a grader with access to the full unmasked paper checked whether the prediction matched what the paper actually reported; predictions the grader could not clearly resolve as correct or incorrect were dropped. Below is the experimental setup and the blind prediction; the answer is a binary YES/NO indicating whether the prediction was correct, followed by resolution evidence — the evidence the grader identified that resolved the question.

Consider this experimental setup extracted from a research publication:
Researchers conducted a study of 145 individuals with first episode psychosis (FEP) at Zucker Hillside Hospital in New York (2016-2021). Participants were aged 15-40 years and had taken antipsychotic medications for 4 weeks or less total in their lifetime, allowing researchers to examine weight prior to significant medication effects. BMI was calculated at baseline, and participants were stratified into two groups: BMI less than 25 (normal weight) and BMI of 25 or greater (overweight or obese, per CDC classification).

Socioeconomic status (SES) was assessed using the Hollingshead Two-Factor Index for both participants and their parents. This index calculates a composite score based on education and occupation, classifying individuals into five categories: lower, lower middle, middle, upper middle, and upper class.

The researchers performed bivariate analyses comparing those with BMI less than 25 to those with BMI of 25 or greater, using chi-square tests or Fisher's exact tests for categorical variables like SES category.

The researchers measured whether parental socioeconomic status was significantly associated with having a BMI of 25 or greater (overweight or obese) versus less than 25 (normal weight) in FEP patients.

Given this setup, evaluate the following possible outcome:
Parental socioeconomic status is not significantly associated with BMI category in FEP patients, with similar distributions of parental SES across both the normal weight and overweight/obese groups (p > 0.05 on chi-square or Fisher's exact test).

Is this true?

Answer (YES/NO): NO